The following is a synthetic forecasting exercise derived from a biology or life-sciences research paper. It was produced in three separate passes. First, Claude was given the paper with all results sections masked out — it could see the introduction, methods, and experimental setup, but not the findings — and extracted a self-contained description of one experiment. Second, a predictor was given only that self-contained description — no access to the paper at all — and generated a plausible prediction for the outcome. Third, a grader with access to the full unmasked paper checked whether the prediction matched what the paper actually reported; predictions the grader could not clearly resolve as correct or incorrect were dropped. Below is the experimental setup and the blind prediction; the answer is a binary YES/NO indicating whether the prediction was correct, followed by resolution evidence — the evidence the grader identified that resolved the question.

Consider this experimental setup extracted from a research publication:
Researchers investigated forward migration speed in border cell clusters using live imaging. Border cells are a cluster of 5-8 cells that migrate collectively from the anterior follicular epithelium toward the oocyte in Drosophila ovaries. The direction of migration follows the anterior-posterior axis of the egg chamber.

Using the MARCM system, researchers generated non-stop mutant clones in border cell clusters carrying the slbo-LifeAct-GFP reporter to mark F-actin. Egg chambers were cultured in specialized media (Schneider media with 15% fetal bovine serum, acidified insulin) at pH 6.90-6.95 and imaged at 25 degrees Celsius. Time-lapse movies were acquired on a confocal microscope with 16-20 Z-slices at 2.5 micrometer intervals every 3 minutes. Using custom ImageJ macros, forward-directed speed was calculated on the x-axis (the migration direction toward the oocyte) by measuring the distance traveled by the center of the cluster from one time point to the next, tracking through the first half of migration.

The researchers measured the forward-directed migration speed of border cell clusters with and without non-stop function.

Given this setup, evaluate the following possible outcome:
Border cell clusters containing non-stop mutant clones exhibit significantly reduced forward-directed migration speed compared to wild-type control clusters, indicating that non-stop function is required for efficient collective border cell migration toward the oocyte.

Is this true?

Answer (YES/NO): YES